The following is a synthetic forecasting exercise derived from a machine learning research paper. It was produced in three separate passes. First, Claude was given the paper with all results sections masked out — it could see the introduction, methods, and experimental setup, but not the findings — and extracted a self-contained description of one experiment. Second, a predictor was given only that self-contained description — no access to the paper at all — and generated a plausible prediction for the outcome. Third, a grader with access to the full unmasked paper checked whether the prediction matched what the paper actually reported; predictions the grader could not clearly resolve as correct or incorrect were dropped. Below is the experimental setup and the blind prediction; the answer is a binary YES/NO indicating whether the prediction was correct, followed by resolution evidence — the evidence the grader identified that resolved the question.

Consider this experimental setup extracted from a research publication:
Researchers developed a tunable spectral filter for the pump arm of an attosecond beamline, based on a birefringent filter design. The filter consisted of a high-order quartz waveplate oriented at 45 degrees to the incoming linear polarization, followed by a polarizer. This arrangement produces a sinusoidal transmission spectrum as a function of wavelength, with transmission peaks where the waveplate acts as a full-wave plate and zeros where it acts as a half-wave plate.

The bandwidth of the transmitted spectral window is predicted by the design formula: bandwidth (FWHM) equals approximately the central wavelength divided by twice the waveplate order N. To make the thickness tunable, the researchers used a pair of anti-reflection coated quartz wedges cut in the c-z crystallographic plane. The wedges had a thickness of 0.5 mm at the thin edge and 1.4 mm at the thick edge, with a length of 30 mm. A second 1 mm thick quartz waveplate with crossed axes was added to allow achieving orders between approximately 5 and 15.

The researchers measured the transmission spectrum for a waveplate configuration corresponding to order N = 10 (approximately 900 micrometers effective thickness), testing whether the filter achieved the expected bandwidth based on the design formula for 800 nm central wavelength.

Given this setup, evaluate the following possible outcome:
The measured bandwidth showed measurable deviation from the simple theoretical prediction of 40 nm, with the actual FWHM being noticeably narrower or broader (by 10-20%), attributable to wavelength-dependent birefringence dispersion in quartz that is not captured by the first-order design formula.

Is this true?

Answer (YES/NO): NO